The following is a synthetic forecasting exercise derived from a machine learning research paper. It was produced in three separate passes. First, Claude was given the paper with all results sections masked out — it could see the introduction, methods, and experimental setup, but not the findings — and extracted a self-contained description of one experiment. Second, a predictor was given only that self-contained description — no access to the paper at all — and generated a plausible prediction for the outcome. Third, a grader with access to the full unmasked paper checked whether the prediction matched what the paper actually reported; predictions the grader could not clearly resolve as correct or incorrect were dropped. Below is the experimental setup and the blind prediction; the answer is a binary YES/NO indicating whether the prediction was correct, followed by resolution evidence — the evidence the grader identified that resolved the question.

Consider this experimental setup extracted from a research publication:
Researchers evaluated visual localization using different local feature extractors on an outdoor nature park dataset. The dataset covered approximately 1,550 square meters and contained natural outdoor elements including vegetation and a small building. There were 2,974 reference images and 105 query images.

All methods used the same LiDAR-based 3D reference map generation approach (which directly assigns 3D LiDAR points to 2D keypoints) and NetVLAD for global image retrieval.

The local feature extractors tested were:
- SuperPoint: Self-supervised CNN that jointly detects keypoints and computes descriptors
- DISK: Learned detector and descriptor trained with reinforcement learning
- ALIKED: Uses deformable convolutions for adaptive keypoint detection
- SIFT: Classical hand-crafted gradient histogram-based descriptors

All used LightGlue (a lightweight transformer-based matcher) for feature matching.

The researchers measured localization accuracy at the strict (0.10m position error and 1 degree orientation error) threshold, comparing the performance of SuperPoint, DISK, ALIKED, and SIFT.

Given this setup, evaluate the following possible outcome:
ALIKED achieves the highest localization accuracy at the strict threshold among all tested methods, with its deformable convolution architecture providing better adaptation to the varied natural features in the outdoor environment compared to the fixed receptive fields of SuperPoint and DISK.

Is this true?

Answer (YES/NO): NO